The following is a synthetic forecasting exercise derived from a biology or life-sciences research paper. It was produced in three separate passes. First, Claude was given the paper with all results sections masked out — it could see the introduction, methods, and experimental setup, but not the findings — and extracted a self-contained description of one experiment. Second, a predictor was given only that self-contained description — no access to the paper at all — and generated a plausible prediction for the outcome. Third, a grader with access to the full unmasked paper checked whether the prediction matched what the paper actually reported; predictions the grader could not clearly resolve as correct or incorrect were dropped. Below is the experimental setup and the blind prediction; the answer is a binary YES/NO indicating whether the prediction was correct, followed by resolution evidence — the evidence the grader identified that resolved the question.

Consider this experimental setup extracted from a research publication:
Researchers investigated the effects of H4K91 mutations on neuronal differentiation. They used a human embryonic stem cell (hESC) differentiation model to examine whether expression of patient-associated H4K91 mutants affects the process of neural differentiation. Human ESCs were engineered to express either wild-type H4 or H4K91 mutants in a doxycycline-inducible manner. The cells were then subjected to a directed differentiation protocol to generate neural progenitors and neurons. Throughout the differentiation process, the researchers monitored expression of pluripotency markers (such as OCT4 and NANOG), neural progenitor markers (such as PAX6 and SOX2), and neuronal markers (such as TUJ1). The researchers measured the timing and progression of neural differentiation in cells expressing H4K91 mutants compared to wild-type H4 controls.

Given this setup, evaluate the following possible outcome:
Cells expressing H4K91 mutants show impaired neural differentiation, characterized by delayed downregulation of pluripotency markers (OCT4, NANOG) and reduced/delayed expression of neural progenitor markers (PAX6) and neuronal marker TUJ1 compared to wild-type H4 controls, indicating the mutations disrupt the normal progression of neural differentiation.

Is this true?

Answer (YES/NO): NO